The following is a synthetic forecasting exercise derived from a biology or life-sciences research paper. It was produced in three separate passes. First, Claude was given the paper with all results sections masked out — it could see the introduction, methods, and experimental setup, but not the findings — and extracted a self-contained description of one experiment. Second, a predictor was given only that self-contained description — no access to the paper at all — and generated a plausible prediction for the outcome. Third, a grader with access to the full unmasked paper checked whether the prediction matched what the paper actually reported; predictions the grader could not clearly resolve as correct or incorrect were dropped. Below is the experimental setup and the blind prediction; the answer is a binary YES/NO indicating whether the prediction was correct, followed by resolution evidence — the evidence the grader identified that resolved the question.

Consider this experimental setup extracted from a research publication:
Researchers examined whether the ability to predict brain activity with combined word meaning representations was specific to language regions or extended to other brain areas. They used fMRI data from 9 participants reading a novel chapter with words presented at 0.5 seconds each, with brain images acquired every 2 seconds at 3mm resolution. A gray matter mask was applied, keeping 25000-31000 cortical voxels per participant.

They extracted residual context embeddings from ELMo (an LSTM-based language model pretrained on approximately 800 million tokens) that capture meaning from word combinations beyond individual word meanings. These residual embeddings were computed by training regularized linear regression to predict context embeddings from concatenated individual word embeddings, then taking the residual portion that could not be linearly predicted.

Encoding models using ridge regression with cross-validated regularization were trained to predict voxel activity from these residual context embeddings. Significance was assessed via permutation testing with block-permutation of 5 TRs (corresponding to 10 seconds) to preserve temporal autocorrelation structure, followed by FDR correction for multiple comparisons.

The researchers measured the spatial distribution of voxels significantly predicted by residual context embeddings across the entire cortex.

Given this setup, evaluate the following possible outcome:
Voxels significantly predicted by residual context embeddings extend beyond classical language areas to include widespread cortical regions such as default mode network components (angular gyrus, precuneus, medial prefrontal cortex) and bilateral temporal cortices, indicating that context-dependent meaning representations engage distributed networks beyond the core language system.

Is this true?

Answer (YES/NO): NO